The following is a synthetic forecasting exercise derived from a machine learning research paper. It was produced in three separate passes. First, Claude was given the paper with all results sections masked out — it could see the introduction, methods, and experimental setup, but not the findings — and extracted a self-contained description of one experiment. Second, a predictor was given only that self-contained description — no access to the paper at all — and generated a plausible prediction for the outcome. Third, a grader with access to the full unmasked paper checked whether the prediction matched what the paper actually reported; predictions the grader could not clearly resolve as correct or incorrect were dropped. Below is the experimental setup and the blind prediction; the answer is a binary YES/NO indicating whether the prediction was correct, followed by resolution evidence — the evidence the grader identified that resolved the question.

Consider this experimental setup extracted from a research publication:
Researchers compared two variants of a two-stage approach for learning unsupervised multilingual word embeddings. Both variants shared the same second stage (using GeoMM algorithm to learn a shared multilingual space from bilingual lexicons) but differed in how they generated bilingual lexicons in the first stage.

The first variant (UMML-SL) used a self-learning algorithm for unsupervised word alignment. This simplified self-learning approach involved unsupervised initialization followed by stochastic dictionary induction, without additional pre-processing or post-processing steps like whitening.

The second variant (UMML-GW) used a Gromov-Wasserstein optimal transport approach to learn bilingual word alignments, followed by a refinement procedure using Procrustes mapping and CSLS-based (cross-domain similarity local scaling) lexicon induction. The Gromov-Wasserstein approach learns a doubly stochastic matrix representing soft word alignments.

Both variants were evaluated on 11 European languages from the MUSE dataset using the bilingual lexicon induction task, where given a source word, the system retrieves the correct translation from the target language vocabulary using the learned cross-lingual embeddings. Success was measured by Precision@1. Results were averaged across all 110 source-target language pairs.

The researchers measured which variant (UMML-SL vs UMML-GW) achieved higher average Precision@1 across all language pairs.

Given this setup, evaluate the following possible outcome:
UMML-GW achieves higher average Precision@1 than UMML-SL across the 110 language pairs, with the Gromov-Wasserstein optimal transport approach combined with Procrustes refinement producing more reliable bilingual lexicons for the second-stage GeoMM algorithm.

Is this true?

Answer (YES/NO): NO